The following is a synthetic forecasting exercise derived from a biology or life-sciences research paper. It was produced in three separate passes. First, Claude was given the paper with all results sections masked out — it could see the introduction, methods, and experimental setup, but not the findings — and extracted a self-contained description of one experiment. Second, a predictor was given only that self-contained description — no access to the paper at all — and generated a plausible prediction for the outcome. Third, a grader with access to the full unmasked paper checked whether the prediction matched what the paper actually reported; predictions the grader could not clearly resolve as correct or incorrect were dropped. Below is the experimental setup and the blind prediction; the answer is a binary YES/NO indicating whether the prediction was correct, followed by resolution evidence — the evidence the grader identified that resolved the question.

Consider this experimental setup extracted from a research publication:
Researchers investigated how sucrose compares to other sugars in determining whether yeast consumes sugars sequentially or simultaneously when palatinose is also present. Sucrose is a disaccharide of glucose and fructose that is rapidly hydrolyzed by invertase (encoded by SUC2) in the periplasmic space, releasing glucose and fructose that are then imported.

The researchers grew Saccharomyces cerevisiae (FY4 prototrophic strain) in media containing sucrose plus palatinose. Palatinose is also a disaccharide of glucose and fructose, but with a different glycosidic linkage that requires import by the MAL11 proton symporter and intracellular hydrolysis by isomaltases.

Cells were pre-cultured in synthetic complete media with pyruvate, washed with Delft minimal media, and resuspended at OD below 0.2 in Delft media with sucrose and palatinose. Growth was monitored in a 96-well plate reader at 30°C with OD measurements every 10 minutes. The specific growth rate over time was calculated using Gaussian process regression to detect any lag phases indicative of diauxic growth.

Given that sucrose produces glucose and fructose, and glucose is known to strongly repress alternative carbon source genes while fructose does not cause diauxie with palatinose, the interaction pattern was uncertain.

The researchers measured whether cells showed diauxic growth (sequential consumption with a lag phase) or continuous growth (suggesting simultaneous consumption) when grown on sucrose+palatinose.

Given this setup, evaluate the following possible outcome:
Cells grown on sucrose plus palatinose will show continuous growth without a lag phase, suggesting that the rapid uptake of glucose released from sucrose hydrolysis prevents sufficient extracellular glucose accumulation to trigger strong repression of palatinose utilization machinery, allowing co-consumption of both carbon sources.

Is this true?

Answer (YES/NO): YES